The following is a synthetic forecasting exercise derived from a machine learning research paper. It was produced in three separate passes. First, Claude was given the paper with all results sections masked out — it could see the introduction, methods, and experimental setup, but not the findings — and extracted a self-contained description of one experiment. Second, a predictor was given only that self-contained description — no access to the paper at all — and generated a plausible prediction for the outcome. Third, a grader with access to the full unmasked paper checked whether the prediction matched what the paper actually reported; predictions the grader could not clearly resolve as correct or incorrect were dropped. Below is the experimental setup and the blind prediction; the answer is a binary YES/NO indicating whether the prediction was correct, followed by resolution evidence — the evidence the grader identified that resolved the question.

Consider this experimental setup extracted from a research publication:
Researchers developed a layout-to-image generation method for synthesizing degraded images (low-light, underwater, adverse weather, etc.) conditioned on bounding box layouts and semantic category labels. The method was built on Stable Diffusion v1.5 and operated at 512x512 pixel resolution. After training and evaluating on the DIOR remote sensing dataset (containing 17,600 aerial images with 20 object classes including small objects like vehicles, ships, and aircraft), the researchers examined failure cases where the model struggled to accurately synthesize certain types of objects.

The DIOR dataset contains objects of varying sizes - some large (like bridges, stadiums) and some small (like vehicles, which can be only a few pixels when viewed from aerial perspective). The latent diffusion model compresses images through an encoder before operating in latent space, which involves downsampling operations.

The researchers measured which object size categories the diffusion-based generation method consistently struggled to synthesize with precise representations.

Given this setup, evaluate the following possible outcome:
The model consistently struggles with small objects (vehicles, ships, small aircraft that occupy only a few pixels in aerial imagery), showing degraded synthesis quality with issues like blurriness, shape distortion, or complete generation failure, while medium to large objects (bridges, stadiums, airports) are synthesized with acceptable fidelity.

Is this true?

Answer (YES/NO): YES